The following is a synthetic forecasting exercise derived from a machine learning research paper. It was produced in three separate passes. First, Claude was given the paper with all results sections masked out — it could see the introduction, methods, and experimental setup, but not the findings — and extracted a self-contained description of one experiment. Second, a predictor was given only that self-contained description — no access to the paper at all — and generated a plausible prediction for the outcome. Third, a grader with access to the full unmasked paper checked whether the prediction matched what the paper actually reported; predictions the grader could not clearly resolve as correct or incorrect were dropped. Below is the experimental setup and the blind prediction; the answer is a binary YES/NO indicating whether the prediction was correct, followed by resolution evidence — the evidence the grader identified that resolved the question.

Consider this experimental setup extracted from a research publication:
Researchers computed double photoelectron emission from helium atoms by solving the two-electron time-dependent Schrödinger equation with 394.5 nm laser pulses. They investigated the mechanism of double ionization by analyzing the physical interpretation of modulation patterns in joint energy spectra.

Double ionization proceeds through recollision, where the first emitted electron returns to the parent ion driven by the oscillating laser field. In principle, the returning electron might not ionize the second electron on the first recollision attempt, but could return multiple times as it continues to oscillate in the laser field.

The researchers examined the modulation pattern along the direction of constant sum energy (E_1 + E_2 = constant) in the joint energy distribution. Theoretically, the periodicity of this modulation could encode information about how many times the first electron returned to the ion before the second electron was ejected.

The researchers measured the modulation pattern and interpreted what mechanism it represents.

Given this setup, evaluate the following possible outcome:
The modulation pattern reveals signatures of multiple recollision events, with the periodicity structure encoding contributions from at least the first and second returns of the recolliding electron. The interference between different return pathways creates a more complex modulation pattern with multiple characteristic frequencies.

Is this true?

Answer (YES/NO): NO